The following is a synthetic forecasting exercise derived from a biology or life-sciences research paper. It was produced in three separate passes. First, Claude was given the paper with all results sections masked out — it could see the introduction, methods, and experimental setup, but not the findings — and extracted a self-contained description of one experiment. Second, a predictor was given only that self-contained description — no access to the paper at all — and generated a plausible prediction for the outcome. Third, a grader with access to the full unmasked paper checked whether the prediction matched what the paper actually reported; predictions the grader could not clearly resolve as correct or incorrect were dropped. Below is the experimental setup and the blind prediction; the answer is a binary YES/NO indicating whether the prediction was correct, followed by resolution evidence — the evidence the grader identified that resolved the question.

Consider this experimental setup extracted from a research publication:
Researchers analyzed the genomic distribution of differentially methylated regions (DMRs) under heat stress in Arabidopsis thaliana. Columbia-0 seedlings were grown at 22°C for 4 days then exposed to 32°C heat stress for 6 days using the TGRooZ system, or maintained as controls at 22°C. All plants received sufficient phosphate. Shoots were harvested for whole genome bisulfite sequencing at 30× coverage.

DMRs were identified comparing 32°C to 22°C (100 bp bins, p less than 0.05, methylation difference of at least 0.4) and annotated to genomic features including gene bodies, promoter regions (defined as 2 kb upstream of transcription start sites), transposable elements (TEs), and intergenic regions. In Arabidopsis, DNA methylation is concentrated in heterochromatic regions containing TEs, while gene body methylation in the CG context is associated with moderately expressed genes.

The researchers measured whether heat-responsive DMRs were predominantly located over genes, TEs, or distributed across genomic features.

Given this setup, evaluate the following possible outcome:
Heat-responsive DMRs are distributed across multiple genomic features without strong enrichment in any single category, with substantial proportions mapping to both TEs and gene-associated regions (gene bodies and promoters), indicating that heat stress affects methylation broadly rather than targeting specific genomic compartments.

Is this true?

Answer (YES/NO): NO